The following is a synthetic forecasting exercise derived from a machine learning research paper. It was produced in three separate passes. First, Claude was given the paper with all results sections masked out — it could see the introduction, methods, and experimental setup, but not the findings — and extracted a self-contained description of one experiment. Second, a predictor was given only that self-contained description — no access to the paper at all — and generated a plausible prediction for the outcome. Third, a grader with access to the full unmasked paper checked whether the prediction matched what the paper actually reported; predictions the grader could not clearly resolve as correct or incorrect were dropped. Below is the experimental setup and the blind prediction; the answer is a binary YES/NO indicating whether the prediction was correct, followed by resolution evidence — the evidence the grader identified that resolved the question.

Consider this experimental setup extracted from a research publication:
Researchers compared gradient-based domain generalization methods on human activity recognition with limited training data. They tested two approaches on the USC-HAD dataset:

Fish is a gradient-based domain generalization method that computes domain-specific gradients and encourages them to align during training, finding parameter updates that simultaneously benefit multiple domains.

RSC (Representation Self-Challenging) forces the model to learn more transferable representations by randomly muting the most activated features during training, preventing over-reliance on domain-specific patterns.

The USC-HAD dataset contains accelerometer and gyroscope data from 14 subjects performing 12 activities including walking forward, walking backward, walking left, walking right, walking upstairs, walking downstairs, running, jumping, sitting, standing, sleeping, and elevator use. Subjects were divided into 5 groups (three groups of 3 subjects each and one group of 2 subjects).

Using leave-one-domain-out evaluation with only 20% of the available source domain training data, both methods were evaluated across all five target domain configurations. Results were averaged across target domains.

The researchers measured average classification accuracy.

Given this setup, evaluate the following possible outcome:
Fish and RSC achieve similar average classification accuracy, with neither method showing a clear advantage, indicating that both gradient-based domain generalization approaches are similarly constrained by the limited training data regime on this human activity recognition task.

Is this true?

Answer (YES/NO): NO